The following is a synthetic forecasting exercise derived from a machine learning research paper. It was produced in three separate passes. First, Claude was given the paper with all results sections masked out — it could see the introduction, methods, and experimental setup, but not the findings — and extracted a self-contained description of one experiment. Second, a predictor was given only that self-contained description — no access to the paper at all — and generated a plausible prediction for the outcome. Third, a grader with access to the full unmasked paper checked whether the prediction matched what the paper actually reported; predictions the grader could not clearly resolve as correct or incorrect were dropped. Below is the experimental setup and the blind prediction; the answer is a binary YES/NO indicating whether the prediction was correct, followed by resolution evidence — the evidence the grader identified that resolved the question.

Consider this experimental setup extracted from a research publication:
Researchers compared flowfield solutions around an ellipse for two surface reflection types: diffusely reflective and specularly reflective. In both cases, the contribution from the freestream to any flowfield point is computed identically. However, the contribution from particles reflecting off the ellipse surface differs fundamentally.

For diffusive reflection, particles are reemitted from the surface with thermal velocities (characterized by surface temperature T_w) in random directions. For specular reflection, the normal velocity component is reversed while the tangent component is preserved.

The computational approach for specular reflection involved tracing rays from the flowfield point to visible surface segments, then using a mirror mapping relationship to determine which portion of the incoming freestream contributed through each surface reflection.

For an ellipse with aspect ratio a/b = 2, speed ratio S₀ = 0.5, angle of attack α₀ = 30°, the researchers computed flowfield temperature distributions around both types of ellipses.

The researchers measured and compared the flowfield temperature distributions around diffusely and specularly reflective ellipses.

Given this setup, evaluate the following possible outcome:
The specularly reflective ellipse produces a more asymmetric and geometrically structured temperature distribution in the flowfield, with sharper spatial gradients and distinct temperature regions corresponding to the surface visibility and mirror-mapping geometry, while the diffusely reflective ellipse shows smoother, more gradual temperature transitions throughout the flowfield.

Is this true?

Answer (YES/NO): NO